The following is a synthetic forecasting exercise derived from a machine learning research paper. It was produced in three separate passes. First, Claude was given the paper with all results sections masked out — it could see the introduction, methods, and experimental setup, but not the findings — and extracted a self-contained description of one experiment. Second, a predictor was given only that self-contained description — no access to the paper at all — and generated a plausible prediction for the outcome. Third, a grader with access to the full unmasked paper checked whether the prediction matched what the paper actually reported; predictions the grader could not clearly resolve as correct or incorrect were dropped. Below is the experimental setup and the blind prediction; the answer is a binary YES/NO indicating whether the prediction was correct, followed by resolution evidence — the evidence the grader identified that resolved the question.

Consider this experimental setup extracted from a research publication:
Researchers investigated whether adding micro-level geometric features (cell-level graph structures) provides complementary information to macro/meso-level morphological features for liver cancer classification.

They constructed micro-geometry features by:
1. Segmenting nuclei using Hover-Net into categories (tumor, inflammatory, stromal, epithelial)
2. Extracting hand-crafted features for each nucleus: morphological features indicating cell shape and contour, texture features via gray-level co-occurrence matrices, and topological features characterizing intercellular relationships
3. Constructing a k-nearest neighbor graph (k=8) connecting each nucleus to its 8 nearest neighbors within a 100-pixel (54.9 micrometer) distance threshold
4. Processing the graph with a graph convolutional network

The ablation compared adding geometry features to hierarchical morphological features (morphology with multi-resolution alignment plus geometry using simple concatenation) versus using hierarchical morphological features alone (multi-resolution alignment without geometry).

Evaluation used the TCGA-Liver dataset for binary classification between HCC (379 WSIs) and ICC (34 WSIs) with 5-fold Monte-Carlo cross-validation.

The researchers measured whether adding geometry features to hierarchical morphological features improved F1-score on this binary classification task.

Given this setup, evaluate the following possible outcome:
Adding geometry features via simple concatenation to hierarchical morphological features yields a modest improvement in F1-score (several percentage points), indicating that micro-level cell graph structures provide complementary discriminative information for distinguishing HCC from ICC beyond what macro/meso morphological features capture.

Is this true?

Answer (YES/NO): YES